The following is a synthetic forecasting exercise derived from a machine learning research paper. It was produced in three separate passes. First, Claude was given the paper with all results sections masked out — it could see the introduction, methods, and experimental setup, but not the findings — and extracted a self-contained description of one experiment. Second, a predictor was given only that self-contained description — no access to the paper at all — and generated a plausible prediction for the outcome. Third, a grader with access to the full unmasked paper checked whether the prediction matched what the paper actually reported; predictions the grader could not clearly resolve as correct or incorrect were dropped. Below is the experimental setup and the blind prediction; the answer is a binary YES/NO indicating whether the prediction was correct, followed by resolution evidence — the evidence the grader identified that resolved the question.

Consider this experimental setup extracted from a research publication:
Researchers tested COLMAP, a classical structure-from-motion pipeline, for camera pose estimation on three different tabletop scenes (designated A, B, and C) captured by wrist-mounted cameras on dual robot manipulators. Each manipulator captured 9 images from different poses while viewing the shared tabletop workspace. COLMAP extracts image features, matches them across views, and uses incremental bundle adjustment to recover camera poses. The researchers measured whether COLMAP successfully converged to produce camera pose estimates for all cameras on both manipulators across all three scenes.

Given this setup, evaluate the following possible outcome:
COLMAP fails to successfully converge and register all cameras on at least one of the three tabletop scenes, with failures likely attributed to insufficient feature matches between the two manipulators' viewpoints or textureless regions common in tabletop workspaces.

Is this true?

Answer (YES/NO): YES